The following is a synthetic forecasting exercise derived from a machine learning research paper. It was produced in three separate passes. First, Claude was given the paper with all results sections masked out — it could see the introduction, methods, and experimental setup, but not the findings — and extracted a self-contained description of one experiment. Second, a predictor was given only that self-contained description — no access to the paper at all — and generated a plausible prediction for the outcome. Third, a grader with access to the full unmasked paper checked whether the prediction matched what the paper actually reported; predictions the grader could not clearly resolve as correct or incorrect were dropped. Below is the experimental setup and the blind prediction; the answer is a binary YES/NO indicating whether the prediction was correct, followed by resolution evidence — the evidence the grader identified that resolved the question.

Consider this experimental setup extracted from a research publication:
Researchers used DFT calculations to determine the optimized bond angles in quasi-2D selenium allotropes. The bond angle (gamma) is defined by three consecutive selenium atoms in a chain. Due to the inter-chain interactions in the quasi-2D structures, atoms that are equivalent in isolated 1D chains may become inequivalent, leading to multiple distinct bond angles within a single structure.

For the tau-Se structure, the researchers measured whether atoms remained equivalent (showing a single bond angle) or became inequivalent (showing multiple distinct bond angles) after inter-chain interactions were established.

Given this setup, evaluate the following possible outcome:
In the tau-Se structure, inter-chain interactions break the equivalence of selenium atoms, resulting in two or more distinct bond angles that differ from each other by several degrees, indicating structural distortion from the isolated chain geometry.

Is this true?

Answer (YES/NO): NO